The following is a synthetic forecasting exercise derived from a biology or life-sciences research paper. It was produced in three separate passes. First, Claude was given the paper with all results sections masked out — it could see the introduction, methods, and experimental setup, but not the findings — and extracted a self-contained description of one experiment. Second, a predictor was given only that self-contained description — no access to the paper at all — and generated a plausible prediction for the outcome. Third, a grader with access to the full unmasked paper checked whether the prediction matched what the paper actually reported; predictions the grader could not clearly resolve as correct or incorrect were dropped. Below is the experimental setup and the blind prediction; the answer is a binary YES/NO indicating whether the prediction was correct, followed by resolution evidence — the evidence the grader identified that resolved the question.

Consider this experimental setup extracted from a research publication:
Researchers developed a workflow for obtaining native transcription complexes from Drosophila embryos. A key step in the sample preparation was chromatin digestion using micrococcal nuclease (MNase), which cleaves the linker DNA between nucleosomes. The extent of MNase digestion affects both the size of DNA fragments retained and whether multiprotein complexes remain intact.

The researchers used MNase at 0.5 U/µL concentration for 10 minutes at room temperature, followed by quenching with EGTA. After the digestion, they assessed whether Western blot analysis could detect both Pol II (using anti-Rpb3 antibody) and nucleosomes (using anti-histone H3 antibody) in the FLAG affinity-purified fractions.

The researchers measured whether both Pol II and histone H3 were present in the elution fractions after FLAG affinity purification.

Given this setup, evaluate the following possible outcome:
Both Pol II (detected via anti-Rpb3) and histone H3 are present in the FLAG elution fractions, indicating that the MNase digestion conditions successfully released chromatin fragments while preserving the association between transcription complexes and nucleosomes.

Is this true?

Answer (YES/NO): YES